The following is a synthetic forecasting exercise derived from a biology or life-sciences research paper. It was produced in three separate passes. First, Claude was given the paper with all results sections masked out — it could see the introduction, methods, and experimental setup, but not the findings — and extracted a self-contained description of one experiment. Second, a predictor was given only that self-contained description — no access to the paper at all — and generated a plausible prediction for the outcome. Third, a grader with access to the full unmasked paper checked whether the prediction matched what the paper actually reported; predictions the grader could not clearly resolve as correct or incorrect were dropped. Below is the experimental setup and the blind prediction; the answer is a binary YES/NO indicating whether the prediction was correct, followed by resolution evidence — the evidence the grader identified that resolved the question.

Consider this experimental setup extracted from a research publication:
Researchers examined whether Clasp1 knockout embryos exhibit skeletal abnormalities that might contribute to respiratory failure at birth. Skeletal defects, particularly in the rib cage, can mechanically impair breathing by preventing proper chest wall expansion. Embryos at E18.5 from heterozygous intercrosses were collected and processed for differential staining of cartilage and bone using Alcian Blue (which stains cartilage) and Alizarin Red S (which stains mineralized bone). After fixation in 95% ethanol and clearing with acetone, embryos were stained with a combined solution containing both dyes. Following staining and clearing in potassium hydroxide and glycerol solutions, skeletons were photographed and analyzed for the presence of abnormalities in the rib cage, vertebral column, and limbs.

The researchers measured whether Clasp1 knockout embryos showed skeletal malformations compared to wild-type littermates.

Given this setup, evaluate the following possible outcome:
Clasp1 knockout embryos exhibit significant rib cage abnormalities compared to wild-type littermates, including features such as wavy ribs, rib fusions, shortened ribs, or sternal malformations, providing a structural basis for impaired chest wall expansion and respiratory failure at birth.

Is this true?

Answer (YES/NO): NO